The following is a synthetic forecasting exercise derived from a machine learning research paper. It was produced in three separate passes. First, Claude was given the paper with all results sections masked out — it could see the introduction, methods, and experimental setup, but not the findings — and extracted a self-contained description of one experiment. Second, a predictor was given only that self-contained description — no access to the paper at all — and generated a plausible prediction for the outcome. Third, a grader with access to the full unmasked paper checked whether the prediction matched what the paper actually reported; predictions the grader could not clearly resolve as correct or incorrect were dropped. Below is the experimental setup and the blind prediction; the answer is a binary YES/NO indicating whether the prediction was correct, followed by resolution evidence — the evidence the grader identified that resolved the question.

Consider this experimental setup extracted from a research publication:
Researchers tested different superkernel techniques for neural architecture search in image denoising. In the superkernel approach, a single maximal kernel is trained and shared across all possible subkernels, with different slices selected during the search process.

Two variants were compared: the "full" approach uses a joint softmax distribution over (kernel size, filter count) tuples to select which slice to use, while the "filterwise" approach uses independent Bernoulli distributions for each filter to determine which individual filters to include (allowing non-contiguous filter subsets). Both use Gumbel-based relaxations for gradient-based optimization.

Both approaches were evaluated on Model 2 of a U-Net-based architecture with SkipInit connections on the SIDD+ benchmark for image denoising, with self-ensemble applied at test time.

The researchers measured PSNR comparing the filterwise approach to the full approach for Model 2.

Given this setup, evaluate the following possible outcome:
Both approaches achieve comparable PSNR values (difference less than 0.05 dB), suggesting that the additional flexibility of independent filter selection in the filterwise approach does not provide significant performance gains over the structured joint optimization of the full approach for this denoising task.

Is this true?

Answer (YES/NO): NO